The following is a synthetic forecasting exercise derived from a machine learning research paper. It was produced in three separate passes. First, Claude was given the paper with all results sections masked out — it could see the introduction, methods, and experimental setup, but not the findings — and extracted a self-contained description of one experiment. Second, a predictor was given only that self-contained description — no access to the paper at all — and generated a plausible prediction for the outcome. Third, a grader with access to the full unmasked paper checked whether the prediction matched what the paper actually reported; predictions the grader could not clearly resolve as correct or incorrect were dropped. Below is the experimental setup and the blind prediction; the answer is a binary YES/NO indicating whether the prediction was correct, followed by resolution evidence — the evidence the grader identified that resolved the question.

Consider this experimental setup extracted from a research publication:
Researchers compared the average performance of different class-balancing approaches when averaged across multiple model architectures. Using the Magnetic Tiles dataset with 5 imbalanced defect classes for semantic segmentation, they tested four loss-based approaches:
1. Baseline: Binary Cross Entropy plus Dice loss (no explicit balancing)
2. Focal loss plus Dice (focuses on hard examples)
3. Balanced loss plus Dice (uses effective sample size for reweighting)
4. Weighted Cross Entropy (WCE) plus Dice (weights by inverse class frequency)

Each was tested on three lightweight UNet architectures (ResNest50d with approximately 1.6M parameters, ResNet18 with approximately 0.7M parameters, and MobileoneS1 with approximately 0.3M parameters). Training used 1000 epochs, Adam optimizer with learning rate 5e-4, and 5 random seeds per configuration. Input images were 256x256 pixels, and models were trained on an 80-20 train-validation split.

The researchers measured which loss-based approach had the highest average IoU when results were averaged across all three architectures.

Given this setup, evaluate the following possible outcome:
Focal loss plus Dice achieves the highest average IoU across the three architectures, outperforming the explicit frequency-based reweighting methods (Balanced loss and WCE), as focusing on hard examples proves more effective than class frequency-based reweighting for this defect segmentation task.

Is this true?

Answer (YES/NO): NO